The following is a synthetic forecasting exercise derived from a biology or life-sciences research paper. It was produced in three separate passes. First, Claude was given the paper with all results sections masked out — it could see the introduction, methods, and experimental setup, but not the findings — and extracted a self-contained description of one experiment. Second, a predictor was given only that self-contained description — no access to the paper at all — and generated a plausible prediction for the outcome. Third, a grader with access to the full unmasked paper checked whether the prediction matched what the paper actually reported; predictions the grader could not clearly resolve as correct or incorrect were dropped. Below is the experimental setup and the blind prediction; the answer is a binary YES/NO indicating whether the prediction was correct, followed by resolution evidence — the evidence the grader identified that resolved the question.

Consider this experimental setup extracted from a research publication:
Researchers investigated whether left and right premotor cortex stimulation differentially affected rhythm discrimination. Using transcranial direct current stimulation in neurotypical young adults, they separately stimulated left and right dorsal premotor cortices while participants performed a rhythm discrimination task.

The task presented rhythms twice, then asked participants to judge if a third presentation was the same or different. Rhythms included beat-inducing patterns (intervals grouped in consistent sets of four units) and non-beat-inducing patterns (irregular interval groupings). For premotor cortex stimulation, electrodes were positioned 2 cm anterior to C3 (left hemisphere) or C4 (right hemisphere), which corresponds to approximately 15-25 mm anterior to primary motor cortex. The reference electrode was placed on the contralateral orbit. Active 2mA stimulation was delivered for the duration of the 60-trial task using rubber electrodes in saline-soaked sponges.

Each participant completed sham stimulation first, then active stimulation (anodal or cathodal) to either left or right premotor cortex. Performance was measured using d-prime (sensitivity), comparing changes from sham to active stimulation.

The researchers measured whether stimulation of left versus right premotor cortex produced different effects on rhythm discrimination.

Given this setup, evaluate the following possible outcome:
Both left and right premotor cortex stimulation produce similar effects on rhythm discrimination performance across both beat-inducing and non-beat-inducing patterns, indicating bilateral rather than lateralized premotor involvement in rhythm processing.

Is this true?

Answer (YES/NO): NO